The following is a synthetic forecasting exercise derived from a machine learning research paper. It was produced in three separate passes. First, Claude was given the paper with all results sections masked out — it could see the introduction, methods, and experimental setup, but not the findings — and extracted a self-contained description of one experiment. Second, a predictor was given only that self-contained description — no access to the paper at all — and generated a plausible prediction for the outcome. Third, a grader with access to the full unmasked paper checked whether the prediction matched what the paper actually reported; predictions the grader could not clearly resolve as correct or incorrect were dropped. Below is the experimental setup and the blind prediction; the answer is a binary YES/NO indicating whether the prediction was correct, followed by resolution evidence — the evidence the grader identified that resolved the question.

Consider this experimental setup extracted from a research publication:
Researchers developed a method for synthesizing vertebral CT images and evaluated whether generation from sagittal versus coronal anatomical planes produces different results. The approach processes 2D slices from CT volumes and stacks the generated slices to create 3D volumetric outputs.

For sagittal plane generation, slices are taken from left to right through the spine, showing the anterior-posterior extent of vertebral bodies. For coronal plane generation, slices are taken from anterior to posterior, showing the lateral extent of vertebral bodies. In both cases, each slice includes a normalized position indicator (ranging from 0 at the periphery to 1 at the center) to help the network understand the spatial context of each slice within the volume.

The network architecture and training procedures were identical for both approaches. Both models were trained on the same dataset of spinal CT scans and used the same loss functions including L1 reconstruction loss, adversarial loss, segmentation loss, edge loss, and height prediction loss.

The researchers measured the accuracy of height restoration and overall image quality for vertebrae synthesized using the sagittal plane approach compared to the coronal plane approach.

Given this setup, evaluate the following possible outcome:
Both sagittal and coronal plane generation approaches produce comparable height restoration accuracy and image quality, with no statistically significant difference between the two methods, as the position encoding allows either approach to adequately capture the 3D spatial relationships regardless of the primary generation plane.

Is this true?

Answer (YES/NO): NO